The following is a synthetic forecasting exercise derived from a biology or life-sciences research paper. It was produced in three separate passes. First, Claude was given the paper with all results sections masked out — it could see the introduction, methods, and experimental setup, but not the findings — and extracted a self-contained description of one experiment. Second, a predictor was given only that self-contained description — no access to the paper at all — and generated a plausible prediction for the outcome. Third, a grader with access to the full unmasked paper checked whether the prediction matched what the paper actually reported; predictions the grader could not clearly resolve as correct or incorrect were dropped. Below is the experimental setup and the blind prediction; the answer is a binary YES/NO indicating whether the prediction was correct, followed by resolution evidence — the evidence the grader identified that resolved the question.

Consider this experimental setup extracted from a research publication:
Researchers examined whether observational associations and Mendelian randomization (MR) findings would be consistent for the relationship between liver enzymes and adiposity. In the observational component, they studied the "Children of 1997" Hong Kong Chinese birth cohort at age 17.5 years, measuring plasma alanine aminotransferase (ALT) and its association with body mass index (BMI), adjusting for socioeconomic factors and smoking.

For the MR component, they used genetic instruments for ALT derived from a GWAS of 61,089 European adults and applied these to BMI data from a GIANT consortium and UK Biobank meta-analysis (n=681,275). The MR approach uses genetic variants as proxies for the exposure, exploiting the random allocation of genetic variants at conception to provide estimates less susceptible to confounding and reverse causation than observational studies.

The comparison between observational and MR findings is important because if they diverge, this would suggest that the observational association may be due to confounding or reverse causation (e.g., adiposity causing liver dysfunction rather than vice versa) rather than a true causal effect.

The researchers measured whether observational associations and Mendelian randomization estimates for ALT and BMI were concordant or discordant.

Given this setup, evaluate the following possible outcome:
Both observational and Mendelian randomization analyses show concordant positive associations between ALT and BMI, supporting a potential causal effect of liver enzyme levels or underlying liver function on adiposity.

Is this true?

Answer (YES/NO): NO